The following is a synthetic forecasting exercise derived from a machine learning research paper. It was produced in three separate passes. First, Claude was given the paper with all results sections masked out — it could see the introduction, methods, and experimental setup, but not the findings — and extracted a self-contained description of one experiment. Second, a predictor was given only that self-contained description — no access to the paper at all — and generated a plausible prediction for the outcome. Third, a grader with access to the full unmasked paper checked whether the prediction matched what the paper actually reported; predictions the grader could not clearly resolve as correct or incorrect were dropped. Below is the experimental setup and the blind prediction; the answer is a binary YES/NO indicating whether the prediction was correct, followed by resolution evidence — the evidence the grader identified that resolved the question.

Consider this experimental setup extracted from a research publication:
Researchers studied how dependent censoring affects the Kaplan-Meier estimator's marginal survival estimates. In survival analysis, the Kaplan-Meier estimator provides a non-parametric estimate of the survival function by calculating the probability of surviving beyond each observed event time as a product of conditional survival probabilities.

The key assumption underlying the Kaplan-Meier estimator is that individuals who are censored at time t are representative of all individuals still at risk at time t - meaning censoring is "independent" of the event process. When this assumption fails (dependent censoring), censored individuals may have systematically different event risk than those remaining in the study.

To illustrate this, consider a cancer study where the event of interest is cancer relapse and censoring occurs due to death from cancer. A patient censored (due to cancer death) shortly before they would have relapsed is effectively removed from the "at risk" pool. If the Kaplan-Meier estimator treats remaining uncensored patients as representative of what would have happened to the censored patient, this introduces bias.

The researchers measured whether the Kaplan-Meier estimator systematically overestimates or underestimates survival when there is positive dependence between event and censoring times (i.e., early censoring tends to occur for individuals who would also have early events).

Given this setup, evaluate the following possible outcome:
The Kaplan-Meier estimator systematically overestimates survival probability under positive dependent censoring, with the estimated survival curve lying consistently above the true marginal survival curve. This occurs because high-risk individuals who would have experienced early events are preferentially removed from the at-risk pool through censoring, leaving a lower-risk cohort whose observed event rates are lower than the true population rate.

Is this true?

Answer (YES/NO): YES